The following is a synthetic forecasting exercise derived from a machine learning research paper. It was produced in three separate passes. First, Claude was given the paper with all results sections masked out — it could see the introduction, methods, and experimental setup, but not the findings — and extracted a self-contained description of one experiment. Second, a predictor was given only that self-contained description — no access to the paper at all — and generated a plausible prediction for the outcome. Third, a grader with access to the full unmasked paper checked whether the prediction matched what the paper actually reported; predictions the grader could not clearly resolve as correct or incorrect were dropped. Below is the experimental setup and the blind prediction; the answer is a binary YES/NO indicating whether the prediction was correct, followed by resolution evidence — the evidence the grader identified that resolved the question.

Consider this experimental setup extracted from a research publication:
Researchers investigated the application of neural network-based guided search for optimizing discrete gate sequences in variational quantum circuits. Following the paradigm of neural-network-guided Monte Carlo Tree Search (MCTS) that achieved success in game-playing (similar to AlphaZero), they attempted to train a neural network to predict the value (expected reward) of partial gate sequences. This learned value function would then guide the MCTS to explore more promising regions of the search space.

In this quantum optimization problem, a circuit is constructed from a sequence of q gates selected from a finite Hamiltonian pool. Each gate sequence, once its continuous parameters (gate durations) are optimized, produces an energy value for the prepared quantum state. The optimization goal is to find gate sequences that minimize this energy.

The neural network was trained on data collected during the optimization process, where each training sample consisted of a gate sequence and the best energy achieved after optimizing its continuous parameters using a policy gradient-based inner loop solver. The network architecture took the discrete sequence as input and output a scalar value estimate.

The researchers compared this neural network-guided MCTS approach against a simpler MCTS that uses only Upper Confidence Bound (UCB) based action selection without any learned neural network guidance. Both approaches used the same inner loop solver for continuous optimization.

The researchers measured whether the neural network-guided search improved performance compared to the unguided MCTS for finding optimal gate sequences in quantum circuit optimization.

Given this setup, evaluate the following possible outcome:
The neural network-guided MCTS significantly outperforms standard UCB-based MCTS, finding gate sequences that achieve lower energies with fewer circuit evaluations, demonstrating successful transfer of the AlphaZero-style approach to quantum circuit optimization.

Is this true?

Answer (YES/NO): NO